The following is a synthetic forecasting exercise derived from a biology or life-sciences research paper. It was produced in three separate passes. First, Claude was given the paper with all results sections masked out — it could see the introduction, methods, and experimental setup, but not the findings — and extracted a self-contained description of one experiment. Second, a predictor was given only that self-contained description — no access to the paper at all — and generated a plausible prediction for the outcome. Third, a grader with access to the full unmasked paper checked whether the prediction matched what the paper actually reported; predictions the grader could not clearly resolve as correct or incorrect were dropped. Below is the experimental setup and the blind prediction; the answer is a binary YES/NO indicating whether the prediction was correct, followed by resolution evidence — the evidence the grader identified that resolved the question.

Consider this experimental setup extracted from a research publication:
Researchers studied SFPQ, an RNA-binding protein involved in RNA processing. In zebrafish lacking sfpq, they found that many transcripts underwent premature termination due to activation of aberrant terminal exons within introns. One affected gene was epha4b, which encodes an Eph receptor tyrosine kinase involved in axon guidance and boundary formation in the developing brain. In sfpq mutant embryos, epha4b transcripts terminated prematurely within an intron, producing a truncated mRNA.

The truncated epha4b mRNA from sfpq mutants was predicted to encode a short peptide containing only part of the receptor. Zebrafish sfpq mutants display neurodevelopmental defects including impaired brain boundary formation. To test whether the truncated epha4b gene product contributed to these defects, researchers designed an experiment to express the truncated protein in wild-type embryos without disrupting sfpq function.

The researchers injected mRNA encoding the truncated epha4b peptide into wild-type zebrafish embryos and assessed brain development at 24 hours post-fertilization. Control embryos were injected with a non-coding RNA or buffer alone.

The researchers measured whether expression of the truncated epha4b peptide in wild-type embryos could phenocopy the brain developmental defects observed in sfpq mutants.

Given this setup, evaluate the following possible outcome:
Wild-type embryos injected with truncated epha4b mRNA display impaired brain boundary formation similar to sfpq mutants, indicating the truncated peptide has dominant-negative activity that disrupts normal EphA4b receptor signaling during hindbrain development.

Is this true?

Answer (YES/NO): YES